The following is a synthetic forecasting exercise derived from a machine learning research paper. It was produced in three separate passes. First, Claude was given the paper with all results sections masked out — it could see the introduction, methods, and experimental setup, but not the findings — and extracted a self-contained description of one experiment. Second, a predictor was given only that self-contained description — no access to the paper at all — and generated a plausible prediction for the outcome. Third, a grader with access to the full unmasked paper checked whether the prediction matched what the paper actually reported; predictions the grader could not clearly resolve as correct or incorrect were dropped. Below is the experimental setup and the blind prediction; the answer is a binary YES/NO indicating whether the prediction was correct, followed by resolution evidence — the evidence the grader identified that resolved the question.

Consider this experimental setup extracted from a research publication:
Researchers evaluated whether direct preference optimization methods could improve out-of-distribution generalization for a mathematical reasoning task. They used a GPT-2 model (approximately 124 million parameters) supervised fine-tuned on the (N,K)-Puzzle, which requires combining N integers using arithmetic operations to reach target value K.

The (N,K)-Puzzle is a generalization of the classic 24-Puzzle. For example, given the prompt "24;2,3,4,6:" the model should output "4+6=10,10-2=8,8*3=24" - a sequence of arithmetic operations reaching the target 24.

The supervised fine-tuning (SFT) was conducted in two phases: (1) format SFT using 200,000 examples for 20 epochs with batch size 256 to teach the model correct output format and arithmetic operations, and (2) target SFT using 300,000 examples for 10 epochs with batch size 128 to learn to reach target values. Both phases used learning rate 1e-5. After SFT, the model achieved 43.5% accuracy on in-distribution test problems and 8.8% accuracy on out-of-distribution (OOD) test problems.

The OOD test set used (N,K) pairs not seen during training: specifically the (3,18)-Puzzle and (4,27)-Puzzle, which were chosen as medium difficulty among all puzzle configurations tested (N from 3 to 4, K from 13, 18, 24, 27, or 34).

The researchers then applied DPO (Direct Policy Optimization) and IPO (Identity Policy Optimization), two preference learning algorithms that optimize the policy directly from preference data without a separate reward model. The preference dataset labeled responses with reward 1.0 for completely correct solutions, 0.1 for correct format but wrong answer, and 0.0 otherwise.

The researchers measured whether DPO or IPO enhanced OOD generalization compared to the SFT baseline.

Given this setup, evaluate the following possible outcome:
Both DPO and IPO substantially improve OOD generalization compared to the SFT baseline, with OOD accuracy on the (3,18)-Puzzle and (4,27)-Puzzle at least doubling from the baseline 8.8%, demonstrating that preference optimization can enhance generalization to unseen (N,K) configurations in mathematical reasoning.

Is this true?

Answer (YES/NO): NO